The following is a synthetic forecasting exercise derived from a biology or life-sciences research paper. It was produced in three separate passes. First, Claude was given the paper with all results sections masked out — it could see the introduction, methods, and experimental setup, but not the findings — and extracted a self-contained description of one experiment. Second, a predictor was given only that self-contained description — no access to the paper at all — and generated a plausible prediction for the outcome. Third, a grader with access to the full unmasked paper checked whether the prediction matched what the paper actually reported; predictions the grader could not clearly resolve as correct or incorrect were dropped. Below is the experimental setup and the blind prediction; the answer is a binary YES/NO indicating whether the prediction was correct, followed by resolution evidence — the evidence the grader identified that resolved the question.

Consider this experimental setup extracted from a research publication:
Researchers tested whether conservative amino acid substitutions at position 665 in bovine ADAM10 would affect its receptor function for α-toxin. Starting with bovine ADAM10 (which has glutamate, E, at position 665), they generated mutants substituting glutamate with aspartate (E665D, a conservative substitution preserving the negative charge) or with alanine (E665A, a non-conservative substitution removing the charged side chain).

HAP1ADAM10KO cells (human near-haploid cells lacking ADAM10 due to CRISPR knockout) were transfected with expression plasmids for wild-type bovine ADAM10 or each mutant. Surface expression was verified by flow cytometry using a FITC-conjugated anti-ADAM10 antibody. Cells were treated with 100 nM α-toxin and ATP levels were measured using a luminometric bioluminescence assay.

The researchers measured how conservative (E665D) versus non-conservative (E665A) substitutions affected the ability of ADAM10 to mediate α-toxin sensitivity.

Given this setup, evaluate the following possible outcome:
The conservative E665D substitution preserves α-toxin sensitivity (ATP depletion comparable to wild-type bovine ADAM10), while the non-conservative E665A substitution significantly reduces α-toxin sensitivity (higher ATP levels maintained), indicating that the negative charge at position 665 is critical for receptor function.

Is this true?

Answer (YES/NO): NO